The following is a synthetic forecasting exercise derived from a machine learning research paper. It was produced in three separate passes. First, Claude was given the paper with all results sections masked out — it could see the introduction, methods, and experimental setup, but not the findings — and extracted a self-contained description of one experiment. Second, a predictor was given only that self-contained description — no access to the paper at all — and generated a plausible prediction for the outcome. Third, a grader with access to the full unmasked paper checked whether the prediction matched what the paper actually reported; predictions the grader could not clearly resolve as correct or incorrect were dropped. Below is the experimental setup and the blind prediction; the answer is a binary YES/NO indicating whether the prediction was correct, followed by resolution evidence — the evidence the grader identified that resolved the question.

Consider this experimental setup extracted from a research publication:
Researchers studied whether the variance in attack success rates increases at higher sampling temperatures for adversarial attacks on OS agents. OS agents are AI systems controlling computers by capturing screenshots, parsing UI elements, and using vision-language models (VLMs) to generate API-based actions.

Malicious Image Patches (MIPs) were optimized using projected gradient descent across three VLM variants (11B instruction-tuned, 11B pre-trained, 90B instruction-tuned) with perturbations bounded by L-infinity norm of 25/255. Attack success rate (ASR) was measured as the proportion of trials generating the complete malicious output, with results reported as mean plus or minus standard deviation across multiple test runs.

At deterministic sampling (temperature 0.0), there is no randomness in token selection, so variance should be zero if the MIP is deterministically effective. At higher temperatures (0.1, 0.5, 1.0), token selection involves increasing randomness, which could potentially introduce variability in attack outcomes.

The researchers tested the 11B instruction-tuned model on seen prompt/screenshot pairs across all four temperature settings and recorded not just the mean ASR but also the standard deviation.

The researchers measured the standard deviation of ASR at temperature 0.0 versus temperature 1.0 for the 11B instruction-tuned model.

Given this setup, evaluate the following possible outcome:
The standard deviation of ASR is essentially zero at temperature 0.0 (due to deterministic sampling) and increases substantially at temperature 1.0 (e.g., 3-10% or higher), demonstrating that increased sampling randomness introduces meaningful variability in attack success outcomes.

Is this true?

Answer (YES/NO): NO